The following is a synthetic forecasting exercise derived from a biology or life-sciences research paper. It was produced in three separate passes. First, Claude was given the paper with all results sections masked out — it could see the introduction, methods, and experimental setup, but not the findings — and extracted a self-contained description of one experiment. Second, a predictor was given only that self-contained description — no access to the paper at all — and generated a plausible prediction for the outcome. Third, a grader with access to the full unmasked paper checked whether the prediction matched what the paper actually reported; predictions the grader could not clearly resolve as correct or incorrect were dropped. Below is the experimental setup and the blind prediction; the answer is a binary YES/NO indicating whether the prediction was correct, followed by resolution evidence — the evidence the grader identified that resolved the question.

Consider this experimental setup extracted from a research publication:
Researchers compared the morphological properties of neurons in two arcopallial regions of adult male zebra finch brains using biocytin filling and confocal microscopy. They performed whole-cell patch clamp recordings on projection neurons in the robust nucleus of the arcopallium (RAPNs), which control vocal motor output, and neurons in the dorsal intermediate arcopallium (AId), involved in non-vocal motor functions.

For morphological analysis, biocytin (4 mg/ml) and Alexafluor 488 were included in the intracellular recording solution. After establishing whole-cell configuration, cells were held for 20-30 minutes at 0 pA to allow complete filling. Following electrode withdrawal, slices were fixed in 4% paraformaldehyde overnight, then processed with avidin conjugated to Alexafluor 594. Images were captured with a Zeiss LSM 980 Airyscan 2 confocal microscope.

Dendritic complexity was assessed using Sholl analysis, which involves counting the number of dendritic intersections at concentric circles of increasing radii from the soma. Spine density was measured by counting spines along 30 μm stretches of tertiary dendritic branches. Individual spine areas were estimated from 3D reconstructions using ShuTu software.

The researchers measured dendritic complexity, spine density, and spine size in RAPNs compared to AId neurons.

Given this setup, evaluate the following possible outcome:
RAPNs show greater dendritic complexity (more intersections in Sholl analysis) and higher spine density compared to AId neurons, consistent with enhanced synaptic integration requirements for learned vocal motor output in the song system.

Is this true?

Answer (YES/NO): NO